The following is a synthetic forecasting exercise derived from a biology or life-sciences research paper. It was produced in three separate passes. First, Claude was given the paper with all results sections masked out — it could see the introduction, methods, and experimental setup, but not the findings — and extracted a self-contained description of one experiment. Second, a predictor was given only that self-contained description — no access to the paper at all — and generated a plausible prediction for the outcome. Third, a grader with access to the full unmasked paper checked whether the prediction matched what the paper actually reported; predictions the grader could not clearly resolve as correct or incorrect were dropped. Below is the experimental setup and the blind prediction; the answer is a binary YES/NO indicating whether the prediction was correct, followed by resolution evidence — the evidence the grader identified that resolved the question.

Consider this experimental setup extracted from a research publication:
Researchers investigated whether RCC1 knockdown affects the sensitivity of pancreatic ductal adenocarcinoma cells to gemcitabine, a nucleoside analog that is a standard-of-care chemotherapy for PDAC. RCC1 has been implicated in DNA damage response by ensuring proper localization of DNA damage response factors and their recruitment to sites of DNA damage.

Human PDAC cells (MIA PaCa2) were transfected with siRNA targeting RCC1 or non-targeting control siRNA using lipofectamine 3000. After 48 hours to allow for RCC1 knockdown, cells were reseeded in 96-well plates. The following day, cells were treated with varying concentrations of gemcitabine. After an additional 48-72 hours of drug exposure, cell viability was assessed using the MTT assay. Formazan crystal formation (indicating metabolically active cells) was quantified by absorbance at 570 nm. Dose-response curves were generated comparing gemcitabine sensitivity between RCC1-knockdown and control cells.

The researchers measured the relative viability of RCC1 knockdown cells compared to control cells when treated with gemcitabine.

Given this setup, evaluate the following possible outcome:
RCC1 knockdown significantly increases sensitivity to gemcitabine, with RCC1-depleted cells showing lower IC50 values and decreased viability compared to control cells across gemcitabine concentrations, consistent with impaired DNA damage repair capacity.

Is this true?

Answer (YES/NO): YES